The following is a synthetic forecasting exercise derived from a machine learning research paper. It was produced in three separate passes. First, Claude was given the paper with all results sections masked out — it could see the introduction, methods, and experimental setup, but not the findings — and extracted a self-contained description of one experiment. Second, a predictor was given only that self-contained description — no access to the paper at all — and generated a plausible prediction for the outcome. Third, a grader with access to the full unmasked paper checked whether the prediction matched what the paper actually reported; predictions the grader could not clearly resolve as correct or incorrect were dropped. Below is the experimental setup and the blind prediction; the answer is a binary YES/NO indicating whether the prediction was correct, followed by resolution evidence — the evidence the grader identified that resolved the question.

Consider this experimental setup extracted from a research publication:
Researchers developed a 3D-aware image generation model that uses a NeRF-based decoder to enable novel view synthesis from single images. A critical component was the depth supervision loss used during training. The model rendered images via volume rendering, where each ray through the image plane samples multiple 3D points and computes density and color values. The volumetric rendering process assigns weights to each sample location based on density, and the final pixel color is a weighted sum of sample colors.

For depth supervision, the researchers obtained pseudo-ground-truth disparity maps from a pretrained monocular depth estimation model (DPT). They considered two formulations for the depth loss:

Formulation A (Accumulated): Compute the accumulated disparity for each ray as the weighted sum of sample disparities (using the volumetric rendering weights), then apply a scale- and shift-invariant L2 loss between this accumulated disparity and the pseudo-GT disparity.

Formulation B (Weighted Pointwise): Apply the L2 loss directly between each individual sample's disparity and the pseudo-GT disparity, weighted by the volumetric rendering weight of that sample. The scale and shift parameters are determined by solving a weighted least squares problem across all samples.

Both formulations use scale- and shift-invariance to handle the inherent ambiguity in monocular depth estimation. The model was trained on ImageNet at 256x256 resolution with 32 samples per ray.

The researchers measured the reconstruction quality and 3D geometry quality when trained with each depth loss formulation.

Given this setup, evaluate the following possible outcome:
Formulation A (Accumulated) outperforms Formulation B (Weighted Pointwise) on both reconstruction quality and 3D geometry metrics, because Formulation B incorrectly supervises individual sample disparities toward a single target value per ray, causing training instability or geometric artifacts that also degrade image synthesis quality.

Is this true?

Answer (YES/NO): NO